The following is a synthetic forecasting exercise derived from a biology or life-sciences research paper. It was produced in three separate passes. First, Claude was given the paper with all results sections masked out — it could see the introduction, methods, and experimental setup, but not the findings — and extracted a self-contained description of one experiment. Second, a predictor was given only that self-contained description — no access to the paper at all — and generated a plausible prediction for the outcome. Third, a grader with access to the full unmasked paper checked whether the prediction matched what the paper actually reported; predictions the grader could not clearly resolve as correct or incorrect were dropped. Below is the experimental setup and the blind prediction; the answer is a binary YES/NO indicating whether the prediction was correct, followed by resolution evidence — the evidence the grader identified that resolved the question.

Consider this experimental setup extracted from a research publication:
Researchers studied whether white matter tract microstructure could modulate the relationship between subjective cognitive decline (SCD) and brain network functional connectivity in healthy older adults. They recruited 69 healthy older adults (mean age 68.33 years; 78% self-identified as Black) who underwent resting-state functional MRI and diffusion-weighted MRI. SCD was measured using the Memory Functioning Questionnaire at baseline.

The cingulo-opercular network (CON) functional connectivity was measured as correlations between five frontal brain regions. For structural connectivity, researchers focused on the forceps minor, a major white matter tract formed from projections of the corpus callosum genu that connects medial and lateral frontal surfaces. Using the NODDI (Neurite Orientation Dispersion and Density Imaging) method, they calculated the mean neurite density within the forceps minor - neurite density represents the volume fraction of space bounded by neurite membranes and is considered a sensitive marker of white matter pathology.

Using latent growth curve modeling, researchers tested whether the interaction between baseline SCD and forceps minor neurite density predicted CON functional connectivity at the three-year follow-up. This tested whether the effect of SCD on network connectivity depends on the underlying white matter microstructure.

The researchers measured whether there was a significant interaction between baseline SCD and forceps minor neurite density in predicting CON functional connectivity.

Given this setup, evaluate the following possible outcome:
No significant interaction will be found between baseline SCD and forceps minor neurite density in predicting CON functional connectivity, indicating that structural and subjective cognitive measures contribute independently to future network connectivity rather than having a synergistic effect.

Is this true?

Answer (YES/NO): NO